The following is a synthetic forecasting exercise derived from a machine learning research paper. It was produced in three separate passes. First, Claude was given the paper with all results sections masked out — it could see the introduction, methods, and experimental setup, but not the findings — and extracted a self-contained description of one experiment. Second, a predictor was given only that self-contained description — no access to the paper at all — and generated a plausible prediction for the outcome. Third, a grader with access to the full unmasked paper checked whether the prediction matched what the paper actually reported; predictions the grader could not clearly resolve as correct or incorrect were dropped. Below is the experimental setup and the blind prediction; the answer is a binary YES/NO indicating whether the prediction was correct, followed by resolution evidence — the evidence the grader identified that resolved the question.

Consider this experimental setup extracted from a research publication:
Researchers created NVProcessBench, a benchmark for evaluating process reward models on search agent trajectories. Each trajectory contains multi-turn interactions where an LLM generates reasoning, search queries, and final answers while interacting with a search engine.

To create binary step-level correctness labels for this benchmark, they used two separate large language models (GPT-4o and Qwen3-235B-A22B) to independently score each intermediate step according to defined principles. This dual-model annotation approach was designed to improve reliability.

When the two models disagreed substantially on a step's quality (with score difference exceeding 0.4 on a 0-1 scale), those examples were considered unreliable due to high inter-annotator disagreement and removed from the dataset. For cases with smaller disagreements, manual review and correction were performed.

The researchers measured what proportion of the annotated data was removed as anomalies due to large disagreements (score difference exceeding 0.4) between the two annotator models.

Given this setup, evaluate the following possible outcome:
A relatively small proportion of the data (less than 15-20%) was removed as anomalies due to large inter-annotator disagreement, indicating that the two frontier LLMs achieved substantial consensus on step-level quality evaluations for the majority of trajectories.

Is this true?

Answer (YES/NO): YES